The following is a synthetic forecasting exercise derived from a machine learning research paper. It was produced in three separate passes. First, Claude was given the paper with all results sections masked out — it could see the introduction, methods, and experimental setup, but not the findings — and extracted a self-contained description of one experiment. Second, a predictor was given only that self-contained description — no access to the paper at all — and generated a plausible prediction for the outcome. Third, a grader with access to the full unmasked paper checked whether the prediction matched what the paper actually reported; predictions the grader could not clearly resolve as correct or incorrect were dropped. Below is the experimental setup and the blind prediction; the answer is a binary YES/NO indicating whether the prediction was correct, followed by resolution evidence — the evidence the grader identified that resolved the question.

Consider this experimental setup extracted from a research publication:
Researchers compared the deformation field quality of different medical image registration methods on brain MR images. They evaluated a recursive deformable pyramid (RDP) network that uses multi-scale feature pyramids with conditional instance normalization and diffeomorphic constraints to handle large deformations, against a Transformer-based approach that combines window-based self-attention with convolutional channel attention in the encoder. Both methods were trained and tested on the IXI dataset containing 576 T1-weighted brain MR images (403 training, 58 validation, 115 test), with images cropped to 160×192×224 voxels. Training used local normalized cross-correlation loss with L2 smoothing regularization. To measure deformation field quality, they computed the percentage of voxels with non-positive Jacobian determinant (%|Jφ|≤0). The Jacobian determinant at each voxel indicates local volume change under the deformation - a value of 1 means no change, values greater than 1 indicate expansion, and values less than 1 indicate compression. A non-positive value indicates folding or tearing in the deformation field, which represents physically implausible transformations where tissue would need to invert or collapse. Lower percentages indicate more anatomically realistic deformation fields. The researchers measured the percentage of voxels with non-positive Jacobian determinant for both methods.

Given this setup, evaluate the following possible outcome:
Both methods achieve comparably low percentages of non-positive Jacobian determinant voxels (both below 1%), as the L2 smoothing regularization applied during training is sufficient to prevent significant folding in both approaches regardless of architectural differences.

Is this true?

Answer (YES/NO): NO